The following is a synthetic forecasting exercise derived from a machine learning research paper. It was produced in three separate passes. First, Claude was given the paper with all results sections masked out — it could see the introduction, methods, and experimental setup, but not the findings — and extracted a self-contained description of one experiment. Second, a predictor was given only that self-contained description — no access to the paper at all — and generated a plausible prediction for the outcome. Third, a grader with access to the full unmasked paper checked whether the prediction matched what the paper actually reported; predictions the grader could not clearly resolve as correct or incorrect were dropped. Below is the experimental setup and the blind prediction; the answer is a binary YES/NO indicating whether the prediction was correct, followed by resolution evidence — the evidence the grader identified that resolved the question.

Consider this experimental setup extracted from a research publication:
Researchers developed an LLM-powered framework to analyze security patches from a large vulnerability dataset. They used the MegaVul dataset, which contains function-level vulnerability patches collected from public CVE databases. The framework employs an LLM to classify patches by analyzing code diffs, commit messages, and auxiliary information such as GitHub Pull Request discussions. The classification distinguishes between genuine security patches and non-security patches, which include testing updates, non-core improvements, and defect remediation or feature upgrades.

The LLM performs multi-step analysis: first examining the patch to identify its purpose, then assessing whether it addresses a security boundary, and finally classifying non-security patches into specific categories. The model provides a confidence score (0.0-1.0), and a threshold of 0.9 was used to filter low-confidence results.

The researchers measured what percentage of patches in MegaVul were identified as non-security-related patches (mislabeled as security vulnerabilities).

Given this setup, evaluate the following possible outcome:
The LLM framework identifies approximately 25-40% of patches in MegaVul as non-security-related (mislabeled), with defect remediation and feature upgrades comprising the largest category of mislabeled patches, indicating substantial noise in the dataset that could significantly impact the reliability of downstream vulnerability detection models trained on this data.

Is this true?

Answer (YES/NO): YES